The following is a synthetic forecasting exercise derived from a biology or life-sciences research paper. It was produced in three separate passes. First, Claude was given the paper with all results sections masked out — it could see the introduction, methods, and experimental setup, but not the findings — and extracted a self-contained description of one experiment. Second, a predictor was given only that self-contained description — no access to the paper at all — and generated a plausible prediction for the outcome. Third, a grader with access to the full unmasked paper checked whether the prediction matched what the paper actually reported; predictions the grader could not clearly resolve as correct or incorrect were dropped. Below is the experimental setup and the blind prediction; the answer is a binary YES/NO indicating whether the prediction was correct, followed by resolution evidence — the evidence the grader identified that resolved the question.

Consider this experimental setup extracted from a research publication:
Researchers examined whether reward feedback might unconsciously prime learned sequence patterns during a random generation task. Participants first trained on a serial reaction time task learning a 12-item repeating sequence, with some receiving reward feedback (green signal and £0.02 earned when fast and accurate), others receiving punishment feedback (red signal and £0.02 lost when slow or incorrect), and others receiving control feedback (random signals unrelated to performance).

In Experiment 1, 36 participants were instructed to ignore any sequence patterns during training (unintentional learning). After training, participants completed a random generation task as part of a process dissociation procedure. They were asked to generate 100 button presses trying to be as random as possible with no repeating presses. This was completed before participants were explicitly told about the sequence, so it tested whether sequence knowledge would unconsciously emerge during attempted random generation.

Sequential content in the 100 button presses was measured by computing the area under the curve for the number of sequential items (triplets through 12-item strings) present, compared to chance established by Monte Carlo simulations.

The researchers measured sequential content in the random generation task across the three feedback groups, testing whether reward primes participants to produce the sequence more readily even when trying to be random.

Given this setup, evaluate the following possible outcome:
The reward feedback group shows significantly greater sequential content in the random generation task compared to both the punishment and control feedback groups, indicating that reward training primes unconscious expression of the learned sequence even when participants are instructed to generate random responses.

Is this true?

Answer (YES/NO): NO